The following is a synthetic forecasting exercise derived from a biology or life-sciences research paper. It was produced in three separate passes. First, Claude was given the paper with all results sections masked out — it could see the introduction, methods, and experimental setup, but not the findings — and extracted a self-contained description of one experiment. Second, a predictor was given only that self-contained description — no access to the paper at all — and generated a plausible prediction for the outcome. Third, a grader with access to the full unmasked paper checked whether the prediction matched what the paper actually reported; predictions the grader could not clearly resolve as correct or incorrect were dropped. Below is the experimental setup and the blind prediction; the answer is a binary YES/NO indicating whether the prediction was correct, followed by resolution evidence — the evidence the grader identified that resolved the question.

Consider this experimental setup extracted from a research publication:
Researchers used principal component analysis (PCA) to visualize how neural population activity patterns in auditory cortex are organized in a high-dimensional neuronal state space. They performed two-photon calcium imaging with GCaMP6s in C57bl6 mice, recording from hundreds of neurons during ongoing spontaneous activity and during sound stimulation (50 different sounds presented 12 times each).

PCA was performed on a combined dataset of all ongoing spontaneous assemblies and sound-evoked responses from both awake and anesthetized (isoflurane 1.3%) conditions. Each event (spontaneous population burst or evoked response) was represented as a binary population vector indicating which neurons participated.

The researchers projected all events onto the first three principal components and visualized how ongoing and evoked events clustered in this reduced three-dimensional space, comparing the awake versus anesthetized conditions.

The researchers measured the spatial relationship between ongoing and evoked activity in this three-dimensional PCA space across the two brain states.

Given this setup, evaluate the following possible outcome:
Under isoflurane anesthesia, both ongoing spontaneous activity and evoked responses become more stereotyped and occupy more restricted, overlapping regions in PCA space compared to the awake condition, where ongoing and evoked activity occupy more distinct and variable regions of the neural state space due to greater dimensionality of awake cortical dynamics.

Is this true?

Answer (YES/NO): YES